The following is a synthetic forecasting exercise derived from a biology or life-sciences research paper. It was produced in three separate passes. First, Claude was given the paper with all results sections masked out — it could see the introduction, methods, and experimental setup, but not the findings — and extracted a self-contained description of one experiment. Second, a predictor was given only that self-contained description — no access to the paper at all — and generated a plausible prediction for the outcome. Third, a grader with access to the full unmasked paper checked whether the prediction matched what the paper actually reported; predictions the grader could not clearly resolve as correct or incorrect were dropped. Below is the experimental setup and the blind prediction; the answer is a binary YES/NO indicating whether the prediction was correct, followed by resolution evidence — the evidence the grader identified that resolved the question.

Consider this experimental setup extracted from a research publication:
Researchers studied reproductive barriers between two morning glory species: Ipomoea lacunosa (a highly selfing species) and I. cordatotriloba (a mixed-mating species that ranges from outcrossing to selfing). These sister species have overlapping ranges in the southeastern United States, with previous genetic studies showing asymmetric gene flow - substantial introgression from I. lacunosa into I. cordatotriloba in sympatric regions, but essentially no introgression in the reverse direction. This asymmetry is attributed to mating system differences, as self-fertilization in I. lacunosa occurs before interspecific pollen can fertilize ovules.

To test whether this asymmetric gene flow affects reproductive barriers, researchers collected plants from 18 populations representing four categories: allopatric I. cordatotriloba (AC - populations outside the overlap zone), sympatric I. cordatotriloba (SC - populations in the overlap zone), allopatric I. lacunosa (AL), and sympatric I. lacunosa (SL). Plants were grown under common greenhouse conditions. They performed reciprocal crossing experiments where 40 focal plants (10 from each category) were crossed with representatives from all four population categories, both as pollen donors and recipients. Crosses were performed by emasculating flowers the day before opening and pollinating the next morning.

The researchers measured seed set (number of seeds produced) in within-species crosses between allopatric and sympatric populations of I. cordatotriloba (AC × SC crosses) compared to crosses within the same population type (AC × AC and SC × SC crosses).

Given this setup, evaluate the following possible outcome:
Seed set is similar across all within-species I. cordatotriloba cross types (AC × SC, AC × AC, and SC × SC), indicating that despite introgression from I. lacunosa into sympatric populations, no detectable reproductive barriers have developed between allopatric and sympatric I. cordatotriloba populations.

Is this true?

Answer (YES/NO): NO